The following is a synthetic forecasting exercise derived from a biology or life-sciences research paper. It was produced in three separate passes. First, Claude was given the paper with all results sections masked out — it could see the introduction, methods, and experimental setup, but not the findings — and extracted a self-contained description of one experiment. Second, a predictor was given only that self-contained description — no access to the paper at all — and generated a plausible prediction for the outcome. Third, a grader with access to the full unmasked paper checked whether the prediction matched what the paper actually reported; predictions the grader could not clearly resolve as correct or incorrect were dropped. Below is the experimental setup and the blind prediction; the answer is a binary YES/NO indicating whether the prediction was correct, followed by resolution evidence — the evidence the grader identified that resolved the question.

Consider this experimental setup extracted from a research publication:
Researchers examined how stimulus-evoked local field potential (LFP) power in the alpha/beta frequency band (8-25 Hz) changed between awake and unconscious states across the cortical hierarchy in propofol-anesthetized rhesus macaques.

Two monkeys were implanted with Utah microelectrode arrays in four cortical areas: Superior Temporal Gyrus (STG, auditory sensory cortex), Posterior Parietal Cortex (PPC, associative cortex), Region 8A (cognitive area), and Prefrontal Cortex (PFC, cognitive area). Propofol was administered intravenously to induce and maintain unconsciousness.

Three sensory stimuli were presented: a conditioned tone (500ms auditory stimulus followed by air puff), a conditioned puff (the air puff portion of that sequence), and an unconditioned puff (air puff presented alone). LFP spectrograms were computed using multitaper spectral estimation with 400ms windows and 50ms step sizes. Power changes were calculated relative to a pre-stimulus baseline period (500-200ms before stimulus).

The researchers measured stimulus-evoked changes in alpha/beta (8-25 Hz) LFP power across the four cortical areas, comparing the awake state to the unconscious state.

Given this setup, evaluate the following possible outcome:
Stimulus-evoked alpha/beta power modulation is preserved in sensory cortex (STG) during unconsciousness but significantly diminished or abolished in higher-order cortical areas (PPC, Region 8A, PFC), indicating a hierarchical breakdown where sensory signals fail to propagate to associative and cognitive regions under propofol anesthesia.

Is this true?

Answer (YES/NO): NO